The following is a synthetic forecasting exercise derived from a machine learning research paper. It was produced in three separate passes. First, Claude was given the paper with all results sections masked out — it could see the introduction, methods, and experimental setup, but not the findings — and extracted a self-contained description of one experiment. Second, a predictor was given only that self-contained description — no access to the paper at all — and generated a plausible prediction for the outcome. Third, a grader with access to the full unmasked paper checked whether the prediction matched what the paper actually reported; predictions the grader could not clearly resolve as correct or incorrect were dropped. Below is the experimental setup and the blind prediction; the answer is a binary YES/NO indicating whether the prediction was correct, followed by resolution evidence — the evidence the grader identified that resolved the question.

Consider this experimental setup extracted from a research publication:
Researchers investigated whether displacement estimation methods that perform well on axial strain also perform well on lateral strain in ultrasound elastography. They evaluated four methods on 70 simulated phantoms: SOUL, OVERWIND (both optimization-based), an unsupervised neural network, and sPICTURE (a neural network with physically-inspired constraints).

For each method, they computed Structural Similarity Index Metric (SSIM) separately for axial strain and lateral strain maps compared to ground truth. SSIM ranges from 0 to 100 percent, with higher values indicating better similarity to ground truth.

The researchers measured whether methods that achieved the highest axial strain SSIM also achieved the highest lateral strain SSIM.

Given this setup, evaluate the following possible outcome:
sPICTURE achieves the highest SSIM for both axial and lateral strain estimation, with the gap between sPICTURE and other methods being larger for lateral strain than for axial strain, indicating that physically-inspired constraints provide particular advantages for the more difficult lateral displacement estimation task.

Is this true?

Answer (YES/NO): NO